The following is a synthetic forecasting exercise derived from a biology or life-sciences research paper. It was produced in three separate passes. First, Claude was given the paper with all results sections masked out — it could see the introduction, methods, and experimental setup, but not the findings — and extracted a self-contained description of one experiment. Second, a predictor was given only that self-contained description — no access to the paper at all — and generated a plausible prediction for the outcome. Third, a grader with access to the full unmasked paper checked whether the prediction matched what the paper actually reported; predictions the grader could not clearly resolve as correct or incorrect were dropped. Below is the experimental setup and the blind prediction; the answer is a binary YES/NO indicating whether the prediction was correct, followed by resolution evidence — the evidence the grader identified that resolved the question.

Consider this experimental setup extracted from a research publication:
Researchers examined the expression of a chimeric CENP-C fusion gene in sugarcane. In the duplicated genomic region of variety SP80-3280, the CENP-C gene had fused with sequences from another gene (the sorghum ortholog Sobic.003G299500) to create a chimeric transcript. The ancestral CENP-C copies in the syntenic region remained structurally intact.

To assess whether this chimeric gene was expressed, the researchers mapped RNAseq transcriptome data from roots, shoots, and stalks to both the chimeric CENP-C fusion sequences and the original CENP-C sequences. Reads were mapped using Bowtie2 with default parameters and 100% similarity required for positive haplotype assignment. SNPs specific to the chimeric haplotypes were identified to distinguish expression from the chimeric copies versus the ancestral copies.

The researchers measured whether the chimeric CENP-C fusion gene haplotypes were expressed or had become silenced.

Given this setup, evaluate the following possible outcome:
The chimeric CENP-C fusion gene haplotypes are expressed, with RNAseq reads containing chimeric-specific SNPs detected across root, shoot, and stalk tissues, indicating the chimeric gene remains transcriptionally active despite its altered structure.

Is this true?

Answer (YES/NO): YES